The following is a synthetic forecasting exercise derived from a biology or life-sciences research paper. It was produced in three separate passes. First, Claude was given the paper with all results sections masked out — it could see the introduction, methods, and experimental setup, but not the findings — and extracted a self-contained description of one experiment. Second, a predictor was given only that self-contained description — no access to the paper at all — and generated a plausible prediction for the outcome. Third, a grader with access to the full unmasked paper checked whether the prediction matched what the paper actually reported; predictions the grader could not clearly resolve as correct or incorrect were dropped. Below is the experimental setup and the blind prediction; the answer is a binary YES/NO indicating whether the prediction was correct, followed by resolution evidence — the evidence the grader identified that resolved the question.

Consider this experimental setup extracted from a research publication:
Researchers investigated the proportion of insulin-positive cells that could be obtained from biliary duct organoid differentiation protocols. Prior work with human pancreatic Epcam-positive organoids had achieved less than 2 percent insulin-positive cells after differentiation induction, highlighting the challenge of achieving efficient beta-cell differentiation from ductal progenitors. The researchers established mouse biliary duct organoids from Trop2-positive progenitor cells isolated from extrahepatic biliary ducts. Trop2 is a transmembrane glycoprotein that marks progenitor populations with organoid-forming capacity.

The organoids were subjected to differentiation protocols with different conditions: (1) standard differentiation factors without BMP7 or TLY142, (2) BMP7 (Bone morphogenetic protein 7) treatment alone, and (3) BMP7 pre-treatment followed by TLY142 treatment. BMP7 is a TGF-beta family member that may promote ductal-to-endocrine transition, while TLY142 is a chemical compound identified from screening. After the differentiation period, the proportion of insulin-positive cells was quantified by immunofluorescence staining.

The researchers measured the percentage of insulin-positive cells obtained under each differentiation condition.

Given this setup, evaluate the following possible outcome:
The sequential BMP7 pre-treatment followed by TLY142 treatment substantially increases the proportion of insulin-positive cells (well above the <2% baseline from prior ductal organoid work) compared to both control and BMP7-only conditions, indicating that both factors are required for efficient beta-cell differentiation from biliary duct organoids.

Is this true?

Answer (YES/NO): YES